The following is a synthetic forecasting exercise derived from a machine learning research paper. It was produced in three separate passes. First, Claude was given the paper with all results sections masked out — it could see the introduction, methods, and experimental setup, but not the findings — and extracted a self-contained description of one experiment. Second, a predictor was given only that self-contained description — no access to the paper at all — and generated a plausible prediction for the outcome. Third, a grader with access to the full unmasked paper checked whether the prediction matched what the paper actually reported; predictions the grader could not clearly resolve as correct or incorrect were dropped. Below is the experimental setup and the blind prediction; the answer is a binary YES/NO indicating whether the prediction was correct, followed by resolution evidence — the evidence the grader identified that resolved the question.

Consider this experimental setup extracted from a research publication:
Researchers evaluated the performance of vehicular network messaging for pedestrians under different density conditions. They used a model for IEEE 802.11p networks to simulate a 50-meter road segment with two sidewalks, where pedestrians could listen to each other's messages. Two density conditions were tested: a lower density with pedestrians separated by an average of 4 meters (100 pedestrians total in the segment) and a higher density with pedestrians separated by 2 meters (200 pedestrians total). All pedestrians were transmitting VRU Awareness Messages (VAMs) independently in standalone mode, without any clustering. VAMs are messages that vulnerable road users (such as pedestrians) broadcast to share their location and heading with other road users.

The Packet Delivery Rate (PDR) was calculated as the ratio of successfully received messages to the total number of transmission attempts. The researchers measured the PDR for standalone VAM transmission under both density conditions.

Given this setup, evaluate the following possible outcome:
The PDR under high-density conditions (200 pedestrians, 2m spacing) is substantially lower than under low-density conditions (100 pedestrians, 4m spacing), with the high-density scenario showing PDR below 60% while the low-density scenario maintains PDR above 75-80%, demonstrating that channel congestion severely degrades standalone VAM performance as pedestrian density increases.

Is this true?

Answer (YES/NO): NO